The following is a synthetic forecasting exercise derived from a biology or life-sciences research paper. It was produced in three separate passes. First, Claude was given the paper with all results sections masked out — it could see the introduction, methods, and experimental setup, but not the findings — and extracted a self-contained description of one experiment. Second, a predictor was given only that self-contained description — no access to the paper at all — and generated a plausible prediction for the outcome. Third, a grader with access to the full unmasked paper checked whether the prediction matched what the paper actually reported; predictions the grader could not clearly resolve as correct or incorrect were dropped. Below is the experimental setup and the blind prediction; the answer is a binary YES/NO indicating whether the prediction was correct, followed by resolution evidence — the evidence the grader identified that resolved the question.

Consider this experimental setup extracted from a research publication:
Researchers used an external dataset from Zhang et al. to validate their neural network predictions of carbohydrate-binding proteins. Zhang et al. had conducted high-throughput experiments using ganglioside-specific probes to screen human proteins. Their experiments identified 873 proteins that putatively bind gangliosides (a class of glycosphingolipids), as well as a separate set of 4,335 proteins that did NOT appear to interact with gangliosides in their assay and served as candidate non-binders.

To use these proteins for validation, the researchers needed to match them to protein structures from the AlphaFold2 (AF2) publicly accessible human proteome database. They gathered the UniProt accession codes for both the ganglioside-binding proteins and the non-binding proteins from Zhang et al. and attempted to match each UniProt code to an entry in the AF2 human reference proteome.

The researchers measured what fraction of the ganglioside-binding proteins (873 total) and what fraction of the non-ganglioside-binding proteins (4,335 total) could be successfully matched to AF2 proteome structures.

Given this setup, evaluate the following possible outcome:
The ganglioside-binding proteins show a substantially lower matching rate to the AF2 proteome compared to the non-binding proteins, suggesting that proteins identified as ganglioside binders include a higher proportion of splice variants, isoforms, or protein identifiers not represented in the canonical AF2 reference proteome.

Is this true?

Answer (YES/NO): NO